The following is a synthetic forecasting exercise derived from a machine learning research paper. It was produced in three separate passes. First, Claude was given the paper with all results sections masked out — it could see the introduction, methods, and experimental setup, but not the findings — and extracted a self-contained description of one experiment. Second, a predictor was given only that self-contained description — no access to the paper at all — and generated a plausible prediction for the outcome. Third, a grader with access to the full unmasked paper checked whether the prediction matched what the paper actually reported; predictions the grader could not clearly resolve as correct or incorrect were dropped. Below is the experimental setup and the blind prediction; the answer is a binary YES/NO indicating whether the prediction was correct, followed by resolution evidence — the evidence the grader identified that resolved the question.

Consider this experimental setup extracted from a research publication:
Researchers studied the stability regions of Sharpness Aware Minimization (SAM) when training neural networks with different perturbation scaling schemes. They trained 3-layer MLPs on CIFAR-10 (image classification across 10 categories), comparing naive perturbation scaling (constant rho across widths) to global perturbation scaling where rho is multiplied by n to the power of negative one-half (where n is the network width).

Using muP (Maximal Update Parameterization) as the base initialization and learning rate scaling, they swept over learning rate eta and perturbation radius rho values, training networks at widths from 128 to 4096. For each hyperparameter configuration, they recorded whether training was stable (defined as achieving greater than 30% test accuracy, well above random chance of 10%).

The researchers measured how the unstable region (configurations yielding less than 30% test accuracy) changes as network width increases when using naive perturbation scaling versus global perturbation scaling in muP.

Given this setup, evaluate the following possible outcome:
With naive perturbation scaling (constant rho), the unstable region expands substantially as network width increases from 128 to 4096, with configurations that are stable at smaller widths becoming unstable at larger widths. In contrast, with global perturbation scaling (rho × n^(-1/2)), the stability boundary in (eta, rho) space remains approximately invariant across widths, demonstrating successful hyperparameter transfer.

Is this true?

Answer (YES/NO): NO